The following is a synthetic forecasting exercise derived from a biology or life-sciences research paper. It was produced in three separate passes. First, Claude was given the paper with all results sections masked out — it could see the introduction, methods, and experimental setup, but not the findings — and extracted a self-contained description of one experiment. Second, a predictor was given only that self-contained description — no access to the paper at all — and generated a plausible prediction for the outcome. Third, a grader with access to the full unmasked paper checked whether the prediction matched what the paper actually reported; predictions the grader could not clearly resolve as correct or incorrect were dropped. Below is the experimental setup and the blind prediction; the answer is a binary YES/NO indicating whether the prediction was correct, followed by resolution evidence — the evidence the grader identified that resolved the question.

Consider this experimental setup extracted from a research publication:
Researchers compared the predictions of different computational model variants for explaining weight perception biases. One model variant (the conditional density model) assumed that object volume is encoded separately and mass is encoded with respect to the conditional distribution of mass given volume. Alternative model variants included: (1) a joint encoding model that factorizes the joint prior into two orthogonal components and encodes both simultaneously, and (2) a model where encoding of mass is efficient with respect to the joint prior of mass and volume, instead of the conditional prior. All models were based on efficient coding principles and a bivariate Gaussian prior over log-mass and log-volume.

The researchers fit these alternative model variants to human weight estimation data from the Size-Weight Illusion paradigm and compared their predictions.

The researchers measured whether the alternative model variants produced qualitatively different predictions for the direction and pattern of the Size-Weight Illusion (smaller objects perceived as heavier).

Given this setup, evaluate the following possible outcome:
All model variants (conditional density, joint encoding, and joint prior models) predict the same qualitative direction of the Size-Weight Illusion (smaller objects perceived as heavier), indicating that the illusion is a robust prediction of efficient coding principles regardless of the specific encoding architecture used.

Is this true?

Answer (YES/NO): YES